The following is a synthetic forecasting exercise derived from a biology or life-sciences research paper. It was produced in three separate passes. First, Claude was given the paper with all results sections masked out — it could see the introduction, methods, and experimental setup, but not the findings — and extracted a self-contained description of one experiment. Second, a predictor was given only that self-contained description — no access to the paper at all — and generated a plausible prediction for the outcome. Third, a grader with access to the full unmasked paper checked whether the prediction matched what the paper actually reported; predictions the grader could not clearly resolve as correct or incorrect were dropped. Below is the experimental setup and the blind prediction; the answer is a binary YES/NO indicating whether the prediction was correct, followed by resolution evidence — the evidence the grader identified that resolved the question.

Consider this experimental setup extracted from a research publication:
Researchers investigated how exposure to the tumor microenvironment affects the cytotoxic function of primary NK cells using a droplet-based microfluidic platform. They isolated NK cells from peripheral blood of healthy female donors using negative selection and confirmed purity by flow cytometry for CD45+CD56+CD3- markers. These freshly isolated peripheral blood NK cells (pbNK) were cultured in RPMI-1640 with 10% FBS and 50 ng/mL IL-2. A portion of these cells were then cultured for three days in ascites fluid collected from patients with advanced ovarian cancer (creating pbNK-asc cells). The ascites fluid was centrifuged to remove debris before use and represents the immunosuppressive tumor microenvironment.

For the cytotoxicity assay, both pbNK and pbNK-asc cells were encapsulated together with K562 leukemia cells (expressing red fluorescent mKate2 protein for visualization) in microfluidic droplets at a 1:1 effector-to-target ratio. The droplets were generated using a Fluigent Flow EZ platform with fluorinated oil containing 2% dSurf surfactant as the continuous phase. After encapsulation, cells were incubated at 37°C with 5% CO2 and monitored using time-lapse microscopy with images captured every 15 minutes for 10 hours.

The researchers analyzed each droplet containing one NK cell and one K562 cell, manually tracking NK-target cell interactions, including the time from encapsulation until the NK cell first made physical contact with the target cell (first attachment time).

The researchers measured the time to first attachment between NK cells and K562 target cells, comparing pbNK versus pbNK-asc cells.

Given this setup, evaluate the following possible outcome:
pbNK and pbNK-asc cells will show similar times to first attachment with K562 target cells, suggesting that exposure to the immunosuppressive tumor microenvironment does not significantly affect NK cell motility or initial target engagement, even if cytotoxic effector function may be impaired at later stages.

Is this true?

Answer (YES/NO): NO